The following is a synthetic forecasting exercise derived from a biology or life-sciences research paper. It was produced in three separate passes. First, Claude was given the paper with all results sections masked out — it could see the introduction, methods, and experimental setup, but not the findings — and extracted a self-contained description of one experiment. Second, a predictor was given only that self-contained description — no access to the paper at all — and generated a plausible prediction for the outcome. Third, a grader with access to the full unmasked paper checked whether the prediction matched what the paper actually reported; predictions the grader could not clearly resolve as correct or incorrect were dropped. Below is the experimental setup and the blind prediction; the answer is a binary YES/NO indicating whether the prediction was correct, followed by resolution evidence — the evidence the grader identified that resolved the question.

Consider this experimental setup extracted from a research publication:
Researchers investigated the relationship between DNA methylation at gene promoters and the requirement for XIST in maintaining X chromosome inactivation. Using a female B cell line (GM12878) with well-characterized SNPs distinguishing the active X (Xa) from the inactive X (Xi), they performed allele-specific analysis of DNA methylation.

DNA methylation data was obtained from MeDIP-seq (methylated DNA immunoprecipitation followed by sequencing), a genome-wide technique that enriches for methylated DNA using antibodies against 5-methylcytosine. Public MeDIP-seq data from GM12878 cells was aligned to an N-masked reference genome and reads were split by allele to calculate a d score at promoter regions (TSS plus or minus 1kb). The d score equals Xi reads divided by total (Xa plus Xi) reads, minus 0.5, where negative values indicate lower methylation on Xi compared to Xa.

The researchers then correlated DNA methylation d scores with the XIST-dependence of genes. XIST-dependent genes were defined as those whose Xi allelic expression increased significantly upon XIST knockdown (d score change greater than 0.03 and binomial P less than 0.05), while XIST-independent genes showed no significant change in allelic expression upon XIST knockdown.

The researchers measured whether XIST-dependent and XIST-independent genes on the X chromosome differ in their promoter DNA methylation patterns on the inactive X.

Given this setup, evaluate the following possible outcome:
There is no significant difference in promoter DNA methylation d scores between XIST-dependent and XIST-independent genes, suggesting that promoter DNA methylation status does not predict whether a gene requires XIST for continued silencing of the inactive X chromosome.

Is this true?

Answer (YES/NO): NO